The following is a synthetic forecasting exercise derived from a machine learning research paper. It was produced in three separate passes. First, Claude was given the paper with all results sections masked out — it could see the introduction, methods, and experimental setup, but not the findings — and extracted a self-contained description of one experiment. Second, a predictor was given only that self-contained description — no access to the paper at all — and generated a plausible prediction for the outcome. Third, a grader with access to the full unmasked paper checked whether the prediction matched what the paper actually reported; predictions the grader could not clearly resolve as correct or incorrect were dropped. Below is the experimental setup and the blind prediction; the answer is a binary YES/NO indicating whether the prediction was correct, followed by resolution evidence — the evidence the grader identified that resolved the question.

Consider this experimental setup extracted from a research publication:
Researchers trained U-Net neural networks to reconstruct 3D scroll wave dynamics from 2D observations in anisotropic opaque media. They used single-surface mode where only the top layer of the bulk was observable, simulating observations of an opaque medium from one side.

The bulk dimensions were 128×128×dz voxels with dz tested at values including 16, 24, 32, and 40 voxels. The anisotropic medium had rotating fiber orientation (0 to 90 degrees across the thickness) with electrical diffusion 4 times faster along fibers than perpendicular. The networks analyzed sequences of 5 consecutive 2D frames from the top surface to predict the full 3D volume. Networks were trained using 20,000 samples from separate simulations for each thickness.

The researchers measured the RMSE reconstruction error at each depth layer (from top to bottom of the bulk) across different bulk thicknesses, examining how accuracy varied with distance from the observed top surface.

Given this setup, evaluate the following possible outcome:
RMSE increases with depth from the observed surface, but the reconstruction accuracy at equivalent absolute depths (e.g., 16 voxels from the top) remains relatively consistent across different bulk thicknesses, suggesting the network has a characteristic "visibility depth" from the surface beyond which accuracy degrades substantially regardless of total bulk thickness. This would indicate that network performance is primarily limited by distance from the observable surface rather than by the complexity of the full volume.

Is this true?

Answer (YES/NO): NO